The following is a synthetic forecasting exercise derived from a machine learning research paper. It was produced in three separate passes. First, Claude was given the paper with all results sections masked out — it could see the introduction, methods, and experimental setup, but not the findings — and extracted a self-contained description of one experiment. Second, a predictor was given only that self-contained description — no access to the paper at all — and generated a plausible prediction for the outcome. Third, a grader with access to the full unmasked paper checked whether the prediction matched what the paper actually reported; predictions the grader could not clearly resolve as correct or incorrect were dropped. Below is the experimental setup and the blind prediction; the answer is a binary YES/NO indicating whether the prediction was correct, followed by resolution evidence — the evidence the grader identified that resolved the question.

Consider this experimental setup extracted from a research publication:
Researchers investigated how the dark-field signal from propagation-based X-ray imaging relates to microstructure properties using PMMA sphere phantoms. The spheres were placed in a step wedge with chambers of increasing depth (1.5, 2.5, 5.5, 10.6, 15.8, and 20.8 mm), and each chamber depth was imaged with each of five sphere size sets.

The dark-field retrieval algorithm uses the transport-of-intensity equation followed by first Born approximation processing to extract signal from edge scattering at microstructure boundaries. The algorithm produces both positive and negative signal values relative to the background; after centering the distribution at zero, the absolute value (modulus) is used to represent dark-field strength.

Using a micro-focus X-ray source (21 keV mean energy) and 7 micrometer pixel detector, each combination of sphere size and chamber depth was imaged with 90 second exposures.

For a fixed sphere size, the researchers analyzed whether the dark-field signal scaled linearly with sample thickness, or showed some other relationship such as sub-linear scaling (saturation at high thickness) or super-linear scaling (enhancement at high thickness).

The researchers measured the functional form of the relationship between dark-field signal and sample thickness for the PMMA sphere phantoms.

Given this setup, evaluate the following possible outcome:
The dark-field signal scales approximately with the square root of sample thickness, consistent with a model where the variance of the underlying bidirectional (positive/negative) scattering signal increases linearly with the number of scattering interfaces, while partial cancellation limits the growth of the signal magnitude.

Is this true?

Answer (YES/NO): NO